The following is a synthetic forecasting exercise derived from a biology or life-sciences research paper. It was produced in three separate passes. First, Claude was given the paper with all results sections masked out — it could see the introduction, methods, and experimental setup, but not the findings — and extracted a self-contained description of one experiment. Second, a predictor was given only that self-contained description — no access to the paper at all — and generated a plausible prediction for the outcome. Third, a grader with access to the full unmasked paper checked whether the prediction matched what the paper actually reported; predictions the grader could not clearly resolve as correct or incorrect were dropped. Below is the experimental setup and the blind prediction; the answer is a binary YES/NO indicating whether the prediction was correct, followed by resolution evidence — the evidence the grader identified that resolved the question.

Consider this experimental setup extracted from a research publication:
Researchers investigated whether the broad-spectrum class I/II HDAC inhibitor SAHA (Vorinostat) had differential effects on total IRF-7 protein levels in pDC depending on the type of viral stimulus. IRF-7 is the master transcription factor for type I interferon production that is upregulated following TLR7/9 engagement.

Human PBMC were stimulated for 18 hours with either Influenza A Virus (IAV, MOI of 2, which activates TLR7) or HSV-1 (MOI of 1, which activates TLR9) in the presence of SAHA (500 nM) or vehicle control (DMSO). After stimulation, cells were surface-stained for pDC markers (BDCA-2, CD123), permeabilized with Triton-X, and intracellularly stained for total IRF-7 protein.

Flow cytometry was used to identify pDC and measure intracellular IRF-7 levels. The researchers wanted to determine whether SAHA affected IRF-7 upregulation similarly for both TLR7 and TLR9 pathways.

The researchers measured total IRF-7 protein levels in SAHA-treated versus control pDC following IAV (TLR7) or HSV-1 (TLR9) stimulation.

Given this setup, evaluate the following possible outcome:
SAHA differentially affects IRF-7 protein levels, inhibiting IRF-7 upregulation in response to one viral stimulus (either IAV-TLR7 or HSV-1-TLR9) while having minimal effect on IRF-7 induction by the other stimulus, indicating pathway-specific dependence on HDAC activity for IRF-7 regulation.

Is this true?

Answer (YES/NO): YES